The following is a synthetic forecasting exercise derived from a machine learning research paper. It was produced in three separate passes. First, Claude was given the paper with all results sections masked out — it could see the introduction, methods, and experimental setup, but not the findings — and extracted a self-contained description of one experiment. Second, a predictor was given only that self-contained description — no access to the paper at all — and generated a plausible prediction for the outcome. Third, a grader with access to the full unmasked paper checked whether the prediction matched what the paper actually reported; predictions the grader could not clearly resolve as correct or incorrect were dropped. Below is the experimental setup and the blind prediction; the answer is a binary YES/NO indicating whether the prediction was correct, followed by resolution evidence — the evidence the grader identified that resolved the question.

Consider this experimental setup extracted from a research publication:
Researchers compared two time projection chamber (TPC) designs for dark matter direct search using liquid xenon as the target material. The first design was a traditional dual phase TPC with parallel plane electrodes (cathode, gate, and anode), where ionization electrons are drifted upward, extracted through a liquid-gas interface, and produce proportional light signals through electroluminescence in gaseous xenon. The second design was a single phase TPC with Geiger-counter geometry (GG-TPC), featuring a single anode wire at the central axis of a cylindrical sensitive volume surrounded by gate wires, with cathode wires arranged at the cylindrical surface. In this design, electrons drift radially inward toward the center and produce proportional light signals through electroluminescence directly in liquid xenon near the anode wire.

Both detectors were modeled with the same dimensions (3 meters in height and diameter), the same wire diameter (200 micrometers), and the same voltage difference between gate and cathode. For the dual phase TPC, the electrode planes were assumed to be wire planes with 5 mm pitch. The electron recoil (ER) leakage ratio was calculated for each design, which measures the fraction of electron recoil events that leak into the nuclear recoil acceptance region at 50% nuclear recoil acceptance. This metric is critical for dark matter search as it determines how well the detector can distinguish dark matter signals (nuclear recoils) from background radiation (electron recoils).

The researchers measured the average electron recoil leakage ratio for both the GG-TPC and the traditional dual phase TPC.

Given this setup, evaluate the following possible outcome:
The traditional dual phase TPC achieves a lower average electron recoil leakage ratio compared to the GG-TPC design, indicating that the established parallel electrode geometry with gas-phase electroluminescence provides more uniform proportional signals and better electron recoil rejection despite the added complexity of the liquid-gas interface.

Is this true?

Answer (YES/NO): YES